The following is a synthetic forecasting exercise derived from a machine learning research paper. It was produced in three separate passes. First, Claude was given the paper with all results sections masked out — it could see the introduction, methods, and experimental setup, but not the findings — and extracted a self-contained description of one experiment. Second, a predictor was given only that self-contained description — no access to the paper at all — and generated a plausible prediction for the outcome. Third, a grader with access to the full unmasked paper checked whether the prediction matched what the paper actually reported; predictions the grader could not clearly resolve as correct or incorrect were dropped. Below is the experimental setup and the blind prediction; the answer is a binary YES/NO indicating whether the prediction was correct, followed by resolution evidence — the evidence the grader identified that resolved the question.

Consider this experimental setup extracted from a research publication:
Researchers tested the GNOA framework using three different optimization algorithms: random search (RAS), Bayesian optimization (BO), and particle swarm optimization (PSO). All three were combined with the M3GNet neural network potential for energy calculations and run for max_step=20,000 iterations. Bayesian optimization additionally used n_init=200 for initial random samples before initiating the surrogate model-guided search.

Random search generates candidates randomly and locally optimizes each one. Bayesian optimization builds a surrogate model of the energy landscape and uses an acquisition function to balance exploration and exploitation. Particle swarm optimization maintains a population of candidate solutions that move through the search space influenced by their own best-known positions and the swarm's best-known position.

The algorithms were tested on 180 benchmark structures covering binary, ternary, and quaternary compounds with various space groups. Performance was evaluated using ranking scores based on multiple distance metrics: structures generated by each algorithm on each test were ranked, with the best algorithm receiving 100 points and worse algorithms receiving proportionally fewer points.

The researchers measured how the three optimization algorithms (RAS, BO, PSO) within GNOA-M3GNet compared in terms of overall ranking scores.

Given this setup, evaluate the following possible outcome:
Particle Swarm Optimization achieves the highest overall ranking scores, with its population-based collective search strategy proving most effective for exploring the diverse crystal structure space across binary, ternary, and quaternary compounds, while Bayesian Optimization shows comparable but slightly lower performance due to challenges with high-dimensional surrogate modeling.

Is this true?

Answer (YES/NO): YES